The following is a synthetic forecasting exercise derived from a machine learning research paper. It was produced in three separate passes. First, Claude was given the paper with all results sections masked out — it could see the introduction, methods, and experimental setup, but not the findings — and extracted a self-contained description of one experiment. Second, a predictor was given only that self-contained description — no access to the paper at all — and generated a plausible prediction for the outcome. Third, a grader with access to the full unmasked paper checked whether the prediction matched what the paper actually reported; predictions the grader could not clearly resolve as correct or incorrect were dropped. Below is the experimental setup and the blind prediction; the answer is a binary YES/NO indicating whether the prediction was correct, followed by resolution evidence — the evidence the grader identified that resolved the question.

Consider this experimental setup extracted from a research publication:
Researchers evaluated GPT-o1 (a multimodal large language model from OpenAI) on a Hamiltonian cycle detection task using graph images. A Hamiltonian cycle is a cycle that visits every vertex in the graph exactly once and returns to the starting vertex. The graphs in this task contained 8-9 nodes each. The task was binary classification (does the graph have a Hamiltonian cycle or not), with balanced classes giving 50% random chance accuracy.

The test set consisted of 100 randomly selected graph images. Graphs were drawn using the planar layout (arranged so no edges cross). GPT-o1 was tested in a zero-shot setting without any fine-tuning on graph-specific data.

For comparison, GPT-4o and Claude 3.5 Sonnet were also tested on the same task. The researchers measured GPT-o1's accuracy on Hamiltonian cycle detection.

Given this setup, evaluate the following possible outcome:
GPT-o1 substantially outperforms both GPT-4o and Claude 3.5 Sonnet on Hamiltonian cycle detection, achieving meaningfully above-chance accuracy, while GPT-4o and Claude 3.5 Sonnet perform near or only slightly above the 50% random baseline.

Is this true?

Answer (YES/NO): YES